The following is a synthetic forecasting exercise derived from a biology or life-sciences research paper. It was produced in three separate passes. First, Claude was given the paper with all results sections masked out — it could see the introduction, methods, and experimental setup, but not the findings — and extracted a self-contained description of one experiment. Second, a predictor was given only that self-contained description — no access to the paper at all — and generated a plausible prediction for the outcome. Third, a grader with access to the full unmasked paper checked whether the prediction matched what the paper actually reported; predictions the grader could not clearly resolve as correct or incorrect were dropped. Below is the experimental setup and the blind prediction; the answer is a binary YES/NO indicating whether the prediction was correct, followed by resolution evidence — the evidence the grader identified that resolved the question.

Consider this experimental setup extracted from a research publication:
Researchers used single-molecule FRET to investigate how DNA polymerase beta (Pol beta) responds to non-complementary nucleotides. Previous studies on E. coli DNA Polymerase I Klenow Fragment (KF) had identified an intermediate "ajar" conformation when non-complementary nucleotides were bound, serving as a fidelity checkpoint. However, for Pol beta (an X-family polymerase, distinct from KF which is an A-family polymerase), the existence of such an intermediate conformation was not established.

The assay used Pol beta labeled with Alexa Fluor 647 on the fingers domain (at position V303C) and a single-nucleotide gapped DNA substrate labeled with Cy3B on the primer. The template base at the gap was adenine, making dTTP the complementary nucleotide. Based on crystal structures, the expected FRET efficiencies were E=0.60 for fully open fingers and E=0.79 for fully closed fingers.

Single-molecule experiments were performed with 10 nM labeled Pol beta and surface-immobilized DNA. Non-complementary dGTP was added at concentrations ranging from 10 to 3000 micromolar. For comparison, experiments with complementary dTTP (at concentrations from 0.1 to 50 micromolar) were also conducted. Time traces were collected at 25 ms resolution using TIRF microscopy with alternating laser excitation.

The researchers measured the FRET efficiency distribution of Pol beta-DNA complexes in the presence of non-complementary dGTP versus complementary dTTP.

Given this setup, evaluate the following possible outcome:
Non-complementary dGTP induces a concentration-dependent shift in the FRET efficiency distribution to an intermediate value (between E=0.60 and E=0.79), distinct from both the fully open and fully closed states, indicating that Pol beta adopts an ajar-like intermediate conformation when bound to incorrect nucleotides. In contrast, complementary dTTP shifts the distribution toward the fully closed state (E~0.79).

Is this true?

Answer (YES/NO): YES